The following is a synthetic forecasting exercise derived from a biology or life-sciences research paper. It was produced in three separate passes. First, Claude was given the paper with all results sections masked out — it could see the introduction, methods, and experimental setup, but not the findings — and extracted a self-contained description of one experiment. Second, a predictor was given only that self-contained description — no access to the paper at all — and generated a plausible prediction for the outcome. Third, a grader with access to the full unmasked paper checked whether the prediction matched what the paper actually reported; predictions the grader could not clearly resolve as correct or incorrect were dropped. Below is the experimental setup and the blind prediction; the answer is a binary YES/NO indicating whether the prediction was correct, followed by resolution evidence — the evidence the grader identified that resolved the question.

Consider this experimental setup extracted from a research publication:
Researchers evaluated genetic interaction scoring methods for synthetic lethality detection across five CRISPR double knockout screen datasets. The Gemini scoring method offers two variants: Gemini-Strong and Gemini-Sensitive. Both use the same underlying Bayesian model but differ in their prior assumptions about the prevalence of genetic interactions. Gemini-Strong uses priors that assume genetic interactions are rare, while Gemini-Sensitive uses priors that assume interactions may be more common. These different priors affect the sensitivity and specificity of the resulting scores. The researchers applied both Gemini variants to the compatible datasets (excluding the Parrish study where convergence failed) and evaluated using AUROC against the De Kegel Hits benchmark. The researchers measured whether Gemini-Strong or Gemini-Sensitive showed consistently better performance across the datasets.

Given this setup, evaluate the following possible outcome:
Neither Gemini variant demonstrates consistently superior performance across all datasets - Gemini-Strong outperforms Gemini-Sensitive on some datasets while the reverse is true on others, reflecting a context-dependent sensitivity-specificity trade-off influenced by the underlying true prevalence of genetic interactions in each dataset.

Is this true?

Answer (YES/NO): NO